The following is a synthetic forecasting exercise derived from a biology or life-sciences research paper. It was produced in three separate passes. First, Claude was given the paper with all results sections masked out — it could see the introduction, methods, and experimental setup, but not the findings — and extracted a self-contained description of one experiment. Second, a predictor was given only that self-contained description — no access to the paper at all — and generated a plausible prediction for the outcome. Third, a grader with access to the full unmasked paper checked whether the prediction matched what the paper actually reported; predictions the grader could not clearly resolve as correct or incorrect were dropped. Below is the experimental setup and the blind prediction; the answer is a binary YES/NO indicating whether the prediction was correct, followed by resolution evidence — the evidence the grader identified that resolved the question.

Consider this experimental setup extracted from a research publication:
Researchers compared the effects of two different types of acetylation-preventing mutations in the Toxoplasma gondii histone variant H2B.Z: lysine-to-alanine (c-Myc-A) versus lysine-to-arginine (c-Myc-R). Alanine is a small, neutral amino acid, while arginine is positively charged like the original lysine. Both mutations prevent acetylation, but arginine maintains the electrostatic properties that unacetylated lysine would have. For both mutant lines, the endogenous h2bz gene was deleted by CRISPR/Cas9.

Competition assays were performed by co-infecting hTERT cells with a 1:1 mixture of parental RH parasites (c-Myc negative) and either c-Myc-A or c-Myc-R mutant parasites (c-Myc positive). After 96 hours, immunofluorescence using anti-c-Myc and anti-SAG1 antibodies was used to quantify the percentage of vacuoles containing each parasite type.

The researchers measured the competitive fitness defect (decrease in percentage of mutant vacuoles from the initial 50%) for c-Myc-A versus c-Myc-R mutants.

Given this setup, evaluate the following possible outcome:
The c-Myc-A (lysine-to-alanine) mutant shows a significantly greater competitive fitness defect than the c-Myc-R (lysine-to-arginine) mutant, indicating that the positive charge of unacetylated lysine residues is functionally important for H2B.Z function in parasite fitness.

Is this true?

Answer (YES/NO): NO